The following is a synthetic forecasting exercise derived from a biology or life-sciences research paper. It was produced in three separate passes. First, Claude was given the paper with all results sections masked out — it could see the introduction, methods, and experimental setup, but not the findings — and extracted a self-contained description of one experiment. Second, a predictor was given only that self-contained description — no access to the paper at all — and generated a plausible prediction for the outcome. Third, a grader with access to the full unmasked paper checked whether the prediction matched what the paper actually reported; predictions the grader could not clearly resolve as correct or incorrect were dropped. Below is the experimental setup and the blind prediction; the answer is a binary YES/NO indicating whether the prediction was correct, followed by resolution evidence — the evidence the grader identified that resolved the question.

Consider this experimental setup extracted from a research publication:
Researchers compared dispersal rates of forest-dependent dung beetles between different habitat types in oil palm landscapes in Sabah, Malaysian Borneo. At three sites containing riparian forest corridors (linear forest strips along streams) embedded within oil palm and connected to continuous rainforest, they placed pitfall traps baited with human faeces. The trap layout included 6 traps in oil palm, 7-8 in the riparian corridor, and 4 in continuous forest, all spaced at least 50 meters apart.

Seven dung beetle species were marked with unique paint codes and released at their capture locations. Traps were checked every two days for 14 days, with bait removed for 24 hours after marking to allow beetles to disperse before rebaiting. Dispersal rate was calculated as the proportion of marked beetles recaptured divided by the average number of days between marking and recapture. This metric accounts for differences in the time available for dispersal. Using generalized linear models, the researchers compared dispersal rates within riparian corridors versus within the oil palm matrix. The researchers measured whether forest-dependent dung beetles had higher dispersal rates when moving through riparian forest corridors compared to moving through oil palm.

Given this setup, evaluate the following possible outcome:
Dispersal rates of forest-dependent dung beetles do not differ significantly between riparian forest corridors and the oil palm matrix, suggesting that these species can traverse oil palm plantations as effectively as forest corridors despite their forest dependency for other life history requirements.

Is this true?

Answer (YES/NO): YES